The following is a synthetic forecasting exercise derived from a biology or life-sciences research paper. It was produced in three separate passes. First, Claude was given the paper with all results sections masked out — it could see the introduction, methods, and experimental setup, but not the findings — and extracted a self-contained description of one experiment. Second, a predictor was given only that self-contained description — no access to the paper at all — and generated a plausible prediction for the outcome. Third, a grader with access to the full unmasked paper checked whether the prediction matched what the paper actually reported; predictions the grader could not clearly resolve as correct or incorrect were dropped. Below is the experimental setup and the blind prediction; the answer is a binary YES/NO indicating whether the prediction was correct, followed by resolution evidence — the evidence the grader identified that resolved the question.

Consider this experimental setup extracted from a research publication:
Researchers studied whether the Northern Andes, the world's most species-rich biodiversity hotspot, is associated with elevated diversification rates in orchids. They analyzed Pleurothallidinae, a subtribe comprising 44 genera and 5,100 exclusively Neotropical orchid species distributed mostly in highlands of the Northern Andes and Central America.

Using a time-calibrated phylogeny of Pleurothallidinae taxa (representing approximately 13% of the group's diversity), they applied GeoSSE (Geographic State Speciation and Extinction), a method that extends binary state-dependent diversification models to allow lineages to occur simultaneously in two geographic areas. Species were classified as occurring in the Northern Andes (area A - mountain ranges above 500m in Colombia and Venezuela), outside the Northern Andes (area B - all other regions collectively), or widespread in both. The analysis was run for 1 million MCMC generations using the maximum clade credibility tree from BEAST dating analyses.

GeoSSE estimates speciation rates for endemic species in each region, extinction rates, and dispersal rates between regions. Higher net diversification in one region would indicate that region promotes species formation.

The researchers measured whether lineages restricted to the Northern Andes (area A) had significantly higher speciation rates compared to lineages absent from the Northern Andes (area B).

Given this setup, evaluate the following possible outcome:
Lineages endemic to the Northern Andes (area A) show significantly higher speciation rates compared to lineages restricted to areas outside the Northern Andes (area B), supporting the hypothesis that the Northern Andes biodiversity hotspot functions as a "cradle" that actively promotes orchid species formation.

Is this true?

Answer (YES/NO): YES